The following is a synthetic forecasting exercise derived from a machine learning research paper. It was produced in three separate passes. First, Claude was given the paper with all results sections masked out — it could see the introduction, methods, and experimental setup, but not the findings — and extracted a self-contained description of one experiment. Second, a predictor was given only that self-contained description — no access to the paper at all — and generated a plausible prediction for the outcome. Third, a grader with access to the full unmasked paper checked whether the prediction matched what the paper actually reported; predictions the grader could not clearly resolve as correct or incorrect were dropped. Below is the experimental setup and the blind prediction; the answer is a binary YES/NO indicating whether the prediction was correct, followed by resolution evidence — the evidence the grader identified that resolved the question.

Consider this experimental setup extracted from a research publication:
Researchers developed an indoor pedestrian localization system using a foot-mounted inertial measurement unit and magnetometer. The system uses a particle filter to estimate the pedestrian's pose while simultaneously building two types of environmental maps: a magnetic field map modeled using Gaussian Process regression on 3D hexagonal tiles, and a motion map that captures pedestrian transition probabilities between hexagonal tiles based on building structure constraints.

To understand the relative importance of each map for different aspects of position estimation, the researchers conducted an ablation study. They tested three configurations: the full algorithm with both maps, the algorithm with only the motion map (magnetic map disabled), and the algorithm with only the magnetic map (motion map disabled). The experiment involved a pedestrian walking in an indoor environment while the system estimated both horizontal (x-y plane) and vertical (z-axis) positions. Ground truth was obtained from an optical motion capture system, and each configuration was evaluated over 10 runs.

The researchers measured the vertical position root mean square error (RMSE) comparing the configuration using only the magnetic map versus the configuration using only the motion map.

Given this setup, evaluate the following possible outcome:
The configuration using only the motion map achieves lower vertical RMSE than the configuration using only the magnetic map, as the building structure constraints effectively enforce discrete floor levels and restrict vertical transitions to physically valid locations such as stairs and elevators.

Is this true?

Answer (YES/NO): YES